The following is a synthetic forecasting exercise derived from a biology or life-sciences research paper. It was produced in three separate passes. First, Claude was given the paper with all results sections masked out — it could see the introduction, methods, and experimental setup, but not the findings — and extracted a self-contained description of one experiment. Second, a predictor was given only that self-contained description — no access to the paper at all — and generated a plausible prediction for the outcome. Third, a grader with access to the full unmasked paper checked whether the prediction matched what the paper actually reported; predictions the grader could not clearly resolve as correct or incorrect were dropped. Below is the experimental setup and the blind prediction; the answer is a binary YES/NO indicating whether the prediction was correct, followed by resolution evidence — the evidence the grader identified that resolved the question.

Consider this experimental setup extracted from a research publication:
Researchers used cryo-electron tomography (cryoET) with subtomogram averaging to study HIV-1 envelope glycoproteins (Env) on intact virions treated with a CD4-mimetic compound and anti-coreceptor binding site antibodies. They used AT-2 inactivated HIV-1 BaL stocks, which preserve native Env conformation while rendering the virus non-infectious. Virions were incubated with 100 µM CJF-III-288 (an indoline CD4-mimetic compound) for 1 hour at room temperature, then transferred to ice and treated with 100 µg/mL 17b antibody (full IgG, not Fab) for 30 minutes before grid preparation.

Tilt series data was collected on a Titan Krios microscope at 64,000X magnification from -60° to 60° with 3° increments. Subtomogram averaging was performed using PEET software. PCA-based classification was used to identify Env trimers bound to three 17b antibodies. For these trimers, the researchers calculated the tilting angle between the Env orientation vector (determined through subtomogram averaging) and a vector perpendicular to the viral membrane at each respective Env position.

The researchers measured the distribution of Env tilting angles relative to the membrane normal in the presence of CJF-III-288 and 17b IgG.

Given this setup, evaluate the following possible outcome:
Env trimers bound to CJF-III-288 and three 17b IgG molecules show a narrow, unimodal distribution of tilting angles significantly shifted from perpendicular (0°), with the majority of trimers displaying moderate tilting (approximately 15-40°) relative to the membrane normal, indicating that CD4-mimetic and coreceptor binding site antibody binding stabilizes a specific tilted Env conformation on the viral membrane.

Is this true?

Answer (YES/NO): NO